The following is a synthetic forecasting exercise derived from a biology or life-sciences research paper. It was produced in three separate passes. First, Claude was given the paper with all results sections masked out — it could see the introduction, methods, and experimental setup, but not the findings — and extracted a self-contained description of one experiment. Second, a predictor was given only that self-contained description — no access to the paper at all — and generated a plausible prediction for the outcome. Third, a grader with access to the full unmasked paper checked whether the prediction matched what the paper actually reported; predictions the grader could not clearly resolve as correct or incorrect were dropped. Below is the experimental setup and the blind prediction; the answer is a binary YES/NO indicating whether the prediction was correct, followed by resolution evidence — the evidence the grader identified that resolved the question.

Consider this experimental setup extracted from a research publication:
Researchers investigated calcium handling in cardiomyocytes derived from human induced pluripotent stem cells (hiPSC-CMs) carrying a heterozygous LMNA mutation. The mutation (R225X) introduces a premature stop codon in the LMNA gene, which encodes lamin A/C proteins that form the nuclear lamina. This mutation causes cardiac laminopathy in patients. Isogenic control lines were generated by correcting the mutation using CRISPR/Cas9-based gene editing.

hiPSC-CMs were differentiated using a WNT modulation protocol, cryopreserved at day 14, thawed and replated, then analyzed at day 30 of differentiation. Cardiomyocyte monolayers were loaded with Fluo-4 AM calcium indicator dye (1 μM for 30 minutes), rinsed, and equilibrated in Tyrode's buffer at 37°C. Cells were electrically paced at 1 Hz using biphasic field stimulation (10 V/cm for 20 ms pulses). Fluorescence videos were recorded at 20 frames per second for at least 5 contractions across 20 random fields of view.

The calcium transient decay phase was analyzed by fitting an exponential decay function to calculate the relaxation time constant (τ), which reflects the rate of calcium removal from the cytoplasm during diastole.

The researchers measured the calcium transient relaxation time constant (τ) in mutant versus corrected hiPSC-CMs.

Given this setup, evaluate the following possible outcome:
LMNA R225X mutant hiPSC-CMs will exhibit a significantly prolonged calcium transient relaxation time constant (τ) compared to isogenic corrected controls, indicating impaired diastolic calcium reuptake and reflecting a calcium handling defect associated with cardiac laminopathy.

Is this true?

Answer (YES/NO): YES